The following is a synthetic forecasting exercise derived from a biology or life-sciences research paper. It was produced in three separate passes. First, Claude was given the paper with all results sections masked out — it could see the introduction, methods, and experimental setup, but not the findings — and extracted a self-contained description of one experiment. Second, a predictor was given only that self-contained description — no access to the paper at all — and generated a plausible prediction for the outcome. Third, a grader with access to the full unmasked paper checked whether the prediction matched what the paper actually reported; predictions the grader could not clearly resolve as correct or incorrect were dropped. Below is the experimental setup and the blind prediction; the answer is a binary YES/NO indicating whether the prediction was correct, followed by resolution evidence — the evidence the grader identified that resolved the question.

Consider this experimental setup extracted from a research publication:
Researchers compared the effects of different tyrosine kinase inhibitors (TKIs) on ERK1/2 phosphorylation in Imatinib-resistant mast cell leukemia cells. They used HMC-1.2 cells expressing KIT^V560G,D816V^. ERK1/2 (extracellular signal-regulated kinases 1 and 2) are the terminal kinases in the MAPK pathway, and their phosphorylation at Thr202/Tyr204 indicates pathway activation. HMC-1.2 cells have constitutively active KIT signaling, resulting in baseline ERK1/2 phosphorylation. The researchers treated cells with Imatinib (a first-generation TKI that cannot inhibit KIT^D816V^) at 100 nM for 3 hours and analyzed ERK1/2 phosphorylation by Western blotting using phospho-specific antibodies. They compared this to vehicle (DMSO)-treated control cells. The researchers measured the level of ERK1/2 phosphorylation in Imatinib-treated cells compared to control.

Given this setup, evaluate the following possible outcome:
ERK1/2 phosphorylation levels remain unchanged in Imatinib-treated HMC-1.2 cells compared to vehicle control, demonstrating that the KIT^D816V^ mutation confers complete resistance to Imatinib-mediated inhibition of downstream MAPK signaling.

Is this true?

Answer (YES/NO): NO